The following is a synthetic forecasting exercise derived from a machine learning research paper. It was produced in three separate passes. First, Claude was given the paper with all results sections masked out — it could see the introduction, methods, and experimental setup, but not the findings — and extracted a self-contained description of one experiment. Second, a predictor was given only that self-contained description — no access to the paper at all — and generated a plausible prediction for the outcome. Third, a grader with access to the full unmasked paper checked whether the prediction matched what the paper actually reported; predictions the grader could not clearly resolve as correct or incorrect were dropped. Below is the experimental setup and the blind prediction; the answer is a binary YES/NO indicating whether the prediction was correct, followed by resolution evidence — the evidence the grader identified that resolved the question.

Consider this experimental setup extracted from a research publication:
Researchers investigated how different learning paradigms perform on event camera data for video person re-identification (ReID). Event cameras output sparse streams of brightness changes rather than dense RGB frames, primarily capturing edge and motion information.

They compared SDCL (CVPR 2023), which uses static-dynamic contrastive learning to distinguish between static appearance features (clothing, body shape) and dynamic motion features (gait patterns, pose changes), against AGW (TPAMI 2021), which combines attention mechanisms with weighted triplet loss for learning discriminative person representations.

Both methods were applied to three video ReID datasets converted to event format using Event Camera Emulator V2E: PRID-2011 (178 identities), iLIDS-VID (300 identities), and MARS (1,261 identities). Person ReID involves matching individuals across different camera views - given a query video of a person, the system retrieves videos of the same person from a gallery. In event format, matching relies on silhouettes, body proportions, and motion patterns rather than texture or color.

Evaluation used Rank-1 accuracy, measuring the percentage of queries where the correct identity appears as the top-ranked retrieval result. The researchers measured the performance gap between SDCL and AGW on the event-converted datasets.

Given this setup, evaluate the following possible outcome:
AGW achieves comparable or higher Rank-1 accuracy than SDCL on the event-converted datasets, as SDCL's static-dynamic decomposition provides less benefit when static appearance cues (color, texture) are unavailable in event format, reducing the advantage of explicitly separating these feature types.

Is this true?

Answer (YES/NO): YES